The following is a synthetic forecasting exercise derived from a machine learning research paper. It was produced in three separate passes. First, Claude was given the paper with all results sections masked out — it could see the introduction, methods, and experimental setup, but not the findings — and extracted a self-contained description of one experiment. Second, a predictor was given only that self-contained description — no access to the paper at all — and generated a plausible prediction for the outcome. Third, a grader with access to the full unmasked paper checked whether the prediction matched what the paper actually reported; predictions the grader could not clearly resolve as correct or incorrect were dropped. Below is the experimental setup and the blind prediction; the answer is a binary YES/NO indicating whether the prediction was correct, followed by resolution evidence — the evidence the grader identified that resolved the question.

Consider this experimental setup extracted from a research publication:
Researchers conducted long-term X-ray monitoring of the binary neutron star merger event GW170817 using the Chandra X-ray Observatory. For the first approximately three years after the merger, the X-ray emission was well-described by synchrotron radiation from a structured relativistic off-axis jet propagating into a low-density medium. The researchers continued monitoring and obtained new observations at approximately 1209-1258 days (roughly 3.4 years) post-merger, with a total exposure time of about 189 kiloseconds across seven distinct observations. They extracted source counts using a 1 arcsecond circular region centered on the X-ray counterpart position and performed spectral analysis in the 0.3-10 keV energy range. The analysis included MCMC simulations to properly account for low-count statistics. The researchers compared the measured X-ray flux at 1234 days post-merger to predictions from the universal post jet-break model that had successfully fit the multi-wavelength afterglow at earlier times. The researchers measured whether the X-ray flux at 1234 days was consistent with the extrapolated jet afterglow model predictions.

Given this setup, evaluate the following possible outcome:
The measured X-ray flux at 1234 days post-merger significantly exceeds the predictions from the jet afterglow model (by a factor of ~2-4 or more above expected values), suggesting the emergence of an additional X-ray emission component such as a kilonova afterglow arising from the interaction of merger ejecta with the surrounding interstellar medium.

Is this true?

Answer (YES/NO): YES